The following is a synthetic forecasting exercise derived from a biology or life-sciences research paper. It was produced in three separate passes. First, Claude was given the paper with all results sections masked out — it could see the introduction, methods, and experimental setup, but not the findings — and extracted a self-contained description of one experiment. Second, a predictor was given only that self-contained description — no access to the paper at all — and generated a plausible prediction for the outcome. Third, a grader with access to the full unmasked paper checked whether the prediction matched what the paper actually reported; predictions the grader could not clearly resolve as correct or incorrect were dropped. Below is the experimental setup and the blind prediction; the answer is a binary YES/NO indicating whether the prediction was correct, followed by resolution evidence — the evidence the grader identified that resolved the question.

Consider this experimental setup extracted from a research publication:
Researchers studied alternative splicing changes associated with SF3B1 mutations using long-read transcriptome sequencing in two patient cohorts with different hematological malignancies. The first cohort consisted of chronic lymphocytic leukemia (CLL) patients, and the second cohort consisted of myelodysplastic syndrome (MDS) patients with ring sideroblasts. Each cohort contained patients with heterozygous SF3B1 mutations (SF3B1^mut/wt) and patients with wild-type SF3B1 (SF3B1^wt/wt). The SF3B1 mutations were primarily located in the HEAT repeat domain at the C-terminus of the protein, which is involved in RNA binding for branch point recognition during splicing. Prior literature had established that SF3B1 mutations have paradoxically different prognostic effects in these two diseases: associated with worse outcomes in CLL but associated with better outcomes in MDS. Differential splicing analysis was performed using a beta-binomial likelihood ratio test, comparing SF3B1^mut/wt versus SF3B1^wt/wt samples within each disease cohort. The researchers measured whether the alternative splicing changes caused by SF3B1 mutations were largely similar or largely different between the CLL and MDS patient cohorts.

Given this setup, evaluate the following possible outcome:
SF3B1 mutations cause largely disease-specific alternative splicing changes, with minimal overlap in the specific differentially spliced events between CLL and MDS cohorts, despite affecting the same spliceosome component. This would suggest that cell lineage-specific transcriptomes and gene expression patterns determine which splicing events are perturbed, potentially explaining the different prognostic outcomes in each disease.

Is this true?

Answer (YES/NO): NO